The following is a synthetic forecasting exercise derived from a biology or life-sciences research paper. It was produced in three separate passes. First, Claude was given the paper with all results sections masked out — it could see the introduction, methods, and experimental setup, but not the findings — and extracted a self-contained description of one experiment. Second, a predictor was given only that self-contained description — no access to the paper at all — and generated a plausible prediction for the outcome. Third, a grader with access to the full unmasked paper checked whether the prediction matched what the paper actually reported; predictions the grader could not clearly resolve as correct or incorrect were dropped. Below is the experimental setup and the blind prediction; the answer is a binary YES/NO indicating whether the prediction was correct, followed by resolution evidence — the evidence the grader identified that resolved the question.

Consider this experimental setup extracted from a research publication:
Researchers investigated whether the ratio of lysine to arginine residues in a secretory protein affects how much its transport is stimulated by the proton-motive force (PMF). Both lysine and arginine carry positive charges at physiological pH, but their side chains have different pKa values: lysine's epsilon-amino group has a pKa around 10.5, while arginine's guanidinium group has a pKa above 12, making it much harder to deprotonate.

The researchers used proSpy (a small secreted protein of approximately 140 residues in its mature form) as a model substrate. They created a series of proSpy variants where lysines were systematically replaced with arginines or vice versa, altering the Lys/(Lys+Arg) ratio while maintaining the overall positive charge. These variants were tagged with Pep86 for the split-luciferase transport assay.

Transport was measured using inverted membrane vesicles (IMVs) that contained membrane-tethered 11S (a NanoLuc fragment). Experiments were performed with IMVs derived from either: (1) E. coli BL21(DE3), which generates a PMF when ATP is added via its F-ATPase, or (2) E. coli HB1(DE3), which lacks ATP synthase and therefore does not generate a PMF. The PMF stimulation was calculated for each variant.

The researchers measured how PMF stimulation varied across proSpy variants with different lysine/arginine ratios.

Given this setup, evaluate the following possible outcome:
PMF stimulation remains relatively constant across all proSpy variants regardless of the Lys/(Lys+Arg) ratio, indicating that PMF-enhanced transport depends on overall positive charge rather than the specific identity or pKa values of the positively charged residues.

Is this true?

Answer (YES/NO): NO